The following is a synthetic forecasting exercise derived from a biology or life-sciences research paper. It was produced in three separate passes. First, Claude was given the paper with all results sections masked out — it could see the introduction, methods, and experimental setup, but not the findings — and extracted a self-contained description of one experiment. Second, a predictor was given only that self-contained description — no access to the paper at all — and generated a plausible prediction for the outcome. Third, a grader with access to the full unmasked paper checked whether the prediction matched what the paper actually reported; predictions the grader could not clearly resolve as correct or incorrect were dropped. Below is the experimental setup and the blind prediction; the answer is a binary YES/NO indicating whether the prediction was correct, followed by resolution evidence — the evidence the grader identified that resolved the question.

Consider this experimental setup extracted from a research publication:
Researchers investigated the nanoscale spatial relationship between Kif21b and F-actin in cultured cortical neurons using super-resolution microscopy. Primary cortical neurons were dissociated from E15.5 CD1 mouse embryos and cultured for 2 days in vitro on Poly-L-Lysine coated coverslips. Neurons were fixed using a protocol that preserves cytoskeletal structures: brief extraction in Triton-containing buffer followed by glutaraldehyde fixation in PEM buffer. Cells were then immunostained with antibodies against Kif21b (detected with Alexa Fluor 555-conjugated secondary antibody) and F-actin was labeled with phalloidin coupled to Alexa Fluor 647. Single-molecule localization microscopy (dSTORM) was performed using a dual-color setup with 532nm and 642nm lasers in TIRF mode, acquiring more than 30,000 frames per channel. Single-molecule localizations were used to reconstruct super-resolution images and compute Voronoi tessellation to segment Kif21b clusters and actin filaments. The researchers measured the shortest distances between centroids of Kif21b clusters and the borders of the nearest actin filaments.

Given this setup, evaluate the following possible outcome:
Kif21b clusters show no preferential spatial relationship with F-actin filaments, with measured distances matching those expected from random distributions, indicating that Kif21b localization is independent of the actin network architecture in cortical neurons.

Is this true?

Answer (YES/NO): NO